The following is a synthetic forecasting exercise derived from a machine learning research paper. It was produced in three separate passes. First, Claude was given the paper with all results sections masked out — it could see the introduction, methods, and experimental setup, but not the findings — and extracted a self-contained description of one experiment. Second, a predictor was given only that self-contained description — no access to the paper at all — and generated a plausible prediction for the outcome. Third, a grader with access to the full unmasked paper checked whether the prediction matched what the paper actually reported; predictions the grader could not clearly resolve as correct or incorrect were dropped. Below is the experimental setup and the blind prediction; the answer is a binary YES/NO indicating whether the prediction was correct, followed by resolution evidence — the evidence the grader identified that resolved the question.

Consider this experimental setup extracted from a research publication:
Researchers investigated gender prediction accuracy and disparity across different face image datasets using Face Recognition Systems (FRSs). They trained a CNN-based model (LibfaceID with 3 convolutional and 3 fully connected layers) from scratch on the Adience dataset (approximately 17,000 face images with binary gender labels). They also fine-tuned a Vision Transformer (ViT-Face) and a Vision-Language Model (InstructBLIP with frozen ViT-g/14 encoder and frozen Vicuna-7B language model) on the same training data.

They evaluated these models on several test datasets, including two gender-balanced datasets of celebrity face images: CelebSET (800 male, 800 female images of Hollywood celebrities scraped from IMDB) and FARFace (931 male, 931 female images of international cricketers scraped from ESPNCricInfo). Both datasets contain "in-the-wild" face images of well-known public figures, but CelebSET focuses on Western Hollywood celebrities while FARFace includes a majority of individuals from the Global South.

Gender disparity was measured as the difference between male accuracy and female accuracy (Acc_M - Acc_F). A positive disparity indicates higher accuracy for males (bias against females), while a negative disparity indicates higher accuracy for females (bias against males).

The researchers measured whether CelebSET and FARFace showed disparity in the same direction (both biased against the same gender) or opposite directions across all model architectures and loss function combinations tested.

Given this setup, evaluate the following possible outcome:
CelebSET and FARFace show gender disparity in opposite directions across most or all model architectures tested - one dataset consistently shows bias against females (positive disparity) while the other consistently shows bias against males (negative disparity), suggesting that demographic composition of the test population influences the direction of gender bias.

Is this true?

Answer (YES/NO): YES